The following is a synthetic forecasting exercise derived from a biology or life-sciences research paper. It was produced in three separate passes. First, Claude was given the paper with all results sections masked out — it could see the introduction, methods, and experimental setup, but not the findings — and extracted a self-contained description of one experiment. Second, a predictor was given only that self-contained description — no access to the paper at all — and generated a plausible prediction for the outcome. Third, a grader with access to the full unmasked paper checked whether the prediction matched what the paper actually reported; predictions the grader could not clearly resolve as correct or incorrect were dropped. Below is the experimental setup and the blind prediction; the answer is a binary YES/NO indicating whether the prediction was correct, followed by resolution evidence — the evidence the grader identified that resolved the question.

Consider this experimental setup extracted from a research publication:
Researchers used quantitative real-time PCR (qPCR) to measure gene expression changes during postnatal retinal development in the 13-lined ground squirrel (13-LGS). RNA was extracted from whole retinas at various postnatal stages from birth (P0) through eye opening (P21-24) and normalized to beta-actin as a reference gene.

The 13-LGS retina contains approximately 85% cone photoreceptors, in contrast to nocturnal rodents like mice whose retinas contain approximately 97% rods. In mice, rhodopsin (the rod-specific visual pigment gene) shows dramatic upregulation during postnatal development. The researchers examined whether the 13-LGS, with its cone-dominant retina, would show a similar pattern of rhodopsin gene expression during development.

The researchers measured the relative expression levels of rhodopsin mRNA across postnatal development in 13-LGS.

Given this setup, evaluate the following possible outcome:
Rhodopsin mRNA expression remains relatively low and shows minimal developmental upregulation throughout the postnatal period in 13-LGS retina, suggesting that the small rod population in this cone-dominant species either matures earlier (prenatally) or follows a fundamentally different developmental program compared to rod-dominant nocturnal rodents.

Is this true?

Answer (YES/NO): NO